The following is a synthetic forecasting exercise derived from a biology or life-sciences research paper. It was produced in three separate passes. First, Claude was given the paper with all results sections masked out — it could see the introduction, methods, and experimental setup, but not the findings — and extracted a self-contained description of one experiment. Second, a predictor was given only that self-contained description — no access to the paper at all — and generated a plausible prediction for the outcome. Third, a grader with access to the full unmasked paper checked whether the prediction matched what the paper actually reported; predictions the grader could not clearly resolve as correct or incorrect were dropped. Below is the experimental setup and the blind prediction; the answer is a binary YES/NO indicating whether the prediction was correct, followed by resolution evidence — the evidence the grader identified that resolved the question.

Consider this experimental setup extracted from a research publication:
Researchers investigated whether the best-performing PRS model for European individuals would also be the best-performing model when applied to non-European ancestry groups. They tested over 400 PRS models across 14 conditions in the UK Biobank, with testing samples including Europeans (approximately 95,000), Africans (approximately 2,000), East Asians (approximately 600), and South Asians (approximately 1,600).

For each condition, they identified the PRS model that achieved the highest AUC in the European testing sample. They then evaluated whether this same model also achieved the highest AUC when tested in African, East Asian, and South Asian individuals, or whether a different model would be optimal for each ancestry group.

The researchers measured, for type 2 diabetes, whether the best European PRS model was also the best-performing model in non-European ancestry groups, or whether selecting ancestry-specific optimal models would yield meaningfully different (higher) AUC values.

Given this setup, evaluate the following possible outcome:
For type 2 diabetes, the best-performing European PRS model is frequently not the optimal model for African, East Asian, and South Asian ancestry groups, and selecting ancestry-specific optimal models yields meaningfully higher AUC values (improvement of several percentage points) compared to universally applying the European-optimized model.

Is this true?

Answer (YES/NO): NO